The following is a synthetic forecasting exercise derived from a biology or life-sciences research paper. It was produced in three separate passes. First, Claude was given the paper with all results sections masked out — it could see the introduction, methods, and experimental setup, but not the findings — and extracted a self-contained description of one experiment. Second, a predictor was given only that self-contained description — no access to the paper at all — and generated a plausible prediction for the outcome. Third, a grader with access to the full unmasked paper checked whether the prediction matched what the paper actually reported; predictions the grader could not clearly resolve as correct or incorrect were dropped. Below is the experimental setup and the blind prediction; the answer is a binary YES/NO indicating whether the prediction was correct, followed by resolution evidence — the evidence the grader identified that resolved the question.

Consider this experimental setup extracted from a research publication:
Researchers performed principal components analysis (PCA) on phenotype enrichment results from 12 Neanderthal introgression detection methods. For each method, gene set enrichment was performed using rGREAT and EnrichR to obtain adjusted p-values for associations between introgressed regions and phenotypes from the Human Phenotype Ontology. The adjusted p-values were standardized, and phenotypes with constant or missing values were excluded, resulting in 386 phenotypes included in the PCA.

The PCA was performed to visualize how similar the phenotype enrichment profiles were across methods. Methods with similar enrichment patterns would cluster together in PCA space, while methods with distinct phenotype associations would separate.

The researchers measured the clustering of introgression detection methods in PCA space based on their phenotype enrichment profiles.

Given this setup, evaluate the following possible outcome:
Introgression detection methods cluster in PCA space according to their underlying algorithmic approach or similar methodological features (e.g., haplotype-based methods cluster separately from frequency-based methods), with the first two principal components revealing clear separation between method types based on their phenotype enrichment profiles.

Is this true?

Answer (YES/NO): NO